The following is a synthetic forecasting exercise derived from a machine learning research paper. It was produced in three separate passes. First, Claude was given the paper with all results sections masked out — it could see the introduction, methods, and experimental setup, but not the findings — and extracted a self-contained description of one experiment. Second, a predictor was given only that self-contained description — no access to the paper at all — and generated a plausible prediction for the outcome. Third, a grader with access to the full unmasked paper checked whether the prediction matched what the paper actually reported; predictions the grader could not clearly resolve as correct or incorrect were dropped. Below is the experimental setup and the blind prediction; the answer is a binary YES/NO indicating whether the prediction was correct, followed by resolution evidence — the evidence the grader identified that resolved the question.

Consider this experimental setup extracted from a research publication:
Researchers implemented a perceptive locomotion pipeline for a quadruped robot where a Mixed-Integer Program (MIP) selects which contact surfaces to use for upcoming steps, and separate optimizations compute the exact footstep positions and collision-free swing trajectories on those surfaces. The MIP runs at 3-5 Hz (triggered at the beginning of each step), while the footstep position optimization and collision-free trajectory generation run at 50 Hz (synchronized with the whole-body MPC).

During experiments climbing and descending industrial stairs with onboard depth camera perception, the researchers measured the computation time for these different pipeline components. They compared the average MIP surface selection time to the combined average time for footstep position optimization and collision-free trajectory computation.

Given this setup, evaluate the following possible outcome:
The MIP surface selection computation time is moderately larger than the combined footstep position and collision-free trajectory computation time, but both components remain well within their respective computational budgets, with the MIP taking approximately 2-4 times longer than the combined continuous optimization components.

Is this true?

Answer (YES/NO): NO